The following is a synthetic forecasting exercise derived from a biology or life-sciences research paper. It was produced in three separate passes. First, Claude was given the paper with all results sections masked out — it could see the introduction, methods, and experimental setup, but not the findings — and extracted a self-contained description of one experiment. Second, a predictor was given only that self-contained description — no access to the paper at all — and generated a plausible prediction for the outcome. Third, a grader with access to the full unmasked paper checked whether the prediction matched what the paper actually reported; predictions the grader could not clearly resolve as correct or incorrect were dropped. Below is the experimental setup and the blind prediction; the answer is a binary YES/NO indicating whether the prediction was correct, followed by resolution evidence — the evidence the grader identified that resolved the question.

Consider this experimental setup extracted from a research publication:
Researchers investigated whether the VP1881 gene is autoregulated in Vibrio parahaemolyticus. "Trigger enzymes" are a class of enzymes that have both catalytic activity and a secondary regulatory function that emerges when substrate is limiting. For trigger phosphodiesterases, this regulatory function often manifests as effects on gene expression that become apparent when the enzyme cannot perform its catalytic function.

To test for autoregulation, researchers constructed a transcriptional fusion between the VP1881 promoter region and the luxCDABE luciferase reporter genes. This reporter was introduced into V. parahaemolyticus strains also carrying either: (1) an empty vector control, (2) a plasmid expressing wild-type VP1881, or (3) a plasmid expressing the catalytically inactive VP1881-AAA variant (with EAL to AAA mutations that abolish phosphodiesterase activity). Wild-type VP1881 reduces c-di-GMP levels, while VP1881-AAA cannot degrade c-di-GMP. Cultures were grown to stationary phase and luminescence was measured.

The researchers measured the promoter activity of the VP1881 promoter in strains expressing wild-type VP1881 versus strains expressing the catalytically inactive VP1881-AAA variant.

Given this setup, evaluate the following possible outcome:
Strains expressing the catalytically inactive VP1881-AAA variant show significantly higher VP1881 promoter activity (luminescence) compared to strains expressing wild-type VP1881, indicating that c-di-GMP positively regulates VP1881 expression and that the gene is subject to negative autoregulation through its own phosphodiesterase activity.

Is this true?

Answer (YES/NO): NO